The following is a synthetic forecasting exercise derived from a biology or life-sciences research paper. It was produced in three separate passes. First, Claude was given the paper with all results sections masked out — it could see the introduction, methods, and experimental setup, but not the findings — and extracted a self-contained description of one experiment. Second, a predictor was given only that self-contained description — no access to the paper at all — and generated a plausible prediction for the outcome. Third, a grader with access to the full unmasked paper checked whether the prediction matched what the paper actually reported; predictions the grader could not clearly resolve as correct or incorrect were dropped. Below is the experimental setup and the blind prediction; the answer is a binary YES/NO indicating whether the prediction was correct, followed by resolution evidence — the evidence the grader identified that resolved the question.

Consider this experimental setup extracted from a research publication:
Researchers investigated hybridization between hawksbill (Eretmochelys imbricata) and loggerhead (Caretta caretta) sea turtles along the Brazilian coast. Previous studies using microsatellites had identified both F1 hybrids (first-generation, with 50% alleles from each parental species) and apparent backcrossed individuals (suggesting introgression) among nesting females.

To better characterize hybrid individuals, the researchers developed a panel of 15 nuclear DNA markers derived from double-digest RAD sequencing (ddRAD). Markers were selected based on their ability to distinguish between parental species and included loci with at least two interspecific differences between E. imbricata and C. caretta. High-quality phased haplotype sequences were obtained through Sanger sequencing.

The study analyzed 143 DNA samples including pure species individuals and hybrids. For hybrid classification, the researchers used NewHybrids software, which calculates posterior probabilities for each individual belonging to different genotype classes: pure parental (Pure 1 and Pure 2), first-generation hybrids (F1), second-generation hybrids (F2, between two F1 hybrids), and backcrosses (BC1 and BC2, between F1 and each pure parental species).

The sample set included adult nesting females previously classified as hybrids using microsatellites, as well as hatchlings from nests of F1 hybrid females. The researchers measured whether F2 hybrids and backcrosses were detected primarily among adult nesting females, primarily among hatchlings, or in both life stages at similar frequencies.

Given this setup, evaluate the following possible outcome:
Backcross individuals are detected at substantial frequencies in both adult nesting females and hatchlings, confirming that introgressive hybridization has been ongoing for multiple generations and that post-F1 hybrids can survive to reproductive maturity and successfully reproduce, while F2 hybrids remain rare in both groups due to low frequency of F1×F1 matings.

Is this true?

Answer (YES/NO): NO